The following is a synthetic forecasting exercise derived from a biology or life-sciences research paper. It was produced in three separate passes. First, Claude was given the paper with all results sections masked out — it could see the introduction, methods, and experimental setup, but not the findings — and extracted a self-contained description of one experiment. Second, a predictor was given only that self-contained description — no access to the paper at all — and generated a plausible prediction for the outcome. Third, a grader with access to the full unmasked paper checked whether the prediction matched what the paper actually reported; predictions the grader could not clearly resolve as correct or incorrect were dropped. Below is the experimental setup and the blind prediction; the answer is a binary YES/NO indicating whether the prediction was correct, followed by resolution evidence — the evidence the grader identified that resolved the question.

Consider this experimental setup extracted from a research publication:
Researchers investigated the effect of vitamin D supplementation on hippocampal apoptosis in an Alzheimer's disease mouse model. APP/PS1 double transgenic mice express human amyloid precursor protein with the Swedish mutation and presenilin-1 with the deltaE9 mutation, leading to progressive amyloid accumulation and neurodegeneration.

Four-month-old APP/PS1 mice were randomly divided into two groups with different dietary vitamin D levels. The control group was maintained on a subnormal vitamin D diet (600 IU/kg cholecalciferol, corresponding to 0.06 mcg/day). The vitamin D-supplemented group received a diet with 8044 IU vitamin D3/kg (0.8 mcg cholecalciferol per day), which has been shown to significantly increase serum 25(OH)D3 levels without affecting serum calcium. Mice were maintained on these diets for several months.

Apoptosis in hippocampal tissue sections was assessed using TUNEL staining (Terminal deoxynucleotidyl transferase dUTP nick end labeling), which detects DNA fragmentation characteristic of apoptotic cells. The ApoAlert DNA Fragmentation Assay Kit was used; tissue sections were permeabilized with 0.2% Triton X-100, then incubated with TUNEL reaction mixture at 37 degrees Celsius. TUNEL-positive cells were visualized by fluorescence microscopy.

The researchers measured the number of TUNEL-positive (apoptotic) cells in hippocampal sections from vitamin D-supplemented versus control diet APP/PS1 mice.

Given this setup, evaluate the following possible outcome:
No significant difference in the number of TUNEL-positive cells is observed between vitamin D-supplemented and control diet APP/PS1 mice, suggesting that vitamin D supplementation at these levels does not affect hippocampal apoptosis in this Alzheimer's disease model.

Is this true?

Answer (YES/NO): NO